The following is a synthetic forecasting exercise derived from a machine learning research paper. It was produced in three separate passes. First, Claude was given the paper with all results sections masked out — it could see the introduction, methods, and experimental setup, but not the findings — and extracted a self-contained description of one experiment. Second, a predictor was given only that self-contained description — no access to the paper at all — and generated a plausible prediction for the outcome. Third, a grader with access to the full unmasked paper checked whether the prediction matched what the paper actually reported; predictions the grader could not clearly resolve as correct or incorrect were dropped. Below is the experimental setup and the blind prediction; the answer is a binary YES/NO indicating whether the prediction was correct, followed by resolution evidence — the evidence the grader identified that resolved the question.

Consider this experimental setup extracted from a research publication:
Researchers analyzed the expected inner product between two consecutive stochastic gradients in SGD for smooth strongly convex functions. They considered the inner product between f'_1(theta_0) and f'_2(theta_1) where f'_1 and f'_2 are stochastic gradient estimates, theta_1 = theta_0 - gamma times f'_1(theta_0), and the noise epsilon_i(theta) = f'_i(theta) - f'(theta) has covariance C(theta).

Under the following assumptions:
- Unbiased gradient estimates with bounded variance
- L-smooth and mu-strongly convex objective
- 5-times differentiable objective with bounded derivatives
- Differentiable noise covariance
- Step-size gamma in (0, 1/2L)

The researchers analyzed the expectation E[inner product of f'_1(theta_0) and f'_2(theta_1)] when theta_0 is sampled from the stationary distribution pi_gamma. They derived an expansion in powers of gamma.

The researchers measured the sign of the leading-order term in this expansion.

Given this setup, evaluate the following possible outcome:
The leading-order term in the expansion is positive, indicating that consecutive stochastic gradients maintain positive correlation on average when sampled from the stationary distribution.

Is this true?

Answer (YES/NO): NO